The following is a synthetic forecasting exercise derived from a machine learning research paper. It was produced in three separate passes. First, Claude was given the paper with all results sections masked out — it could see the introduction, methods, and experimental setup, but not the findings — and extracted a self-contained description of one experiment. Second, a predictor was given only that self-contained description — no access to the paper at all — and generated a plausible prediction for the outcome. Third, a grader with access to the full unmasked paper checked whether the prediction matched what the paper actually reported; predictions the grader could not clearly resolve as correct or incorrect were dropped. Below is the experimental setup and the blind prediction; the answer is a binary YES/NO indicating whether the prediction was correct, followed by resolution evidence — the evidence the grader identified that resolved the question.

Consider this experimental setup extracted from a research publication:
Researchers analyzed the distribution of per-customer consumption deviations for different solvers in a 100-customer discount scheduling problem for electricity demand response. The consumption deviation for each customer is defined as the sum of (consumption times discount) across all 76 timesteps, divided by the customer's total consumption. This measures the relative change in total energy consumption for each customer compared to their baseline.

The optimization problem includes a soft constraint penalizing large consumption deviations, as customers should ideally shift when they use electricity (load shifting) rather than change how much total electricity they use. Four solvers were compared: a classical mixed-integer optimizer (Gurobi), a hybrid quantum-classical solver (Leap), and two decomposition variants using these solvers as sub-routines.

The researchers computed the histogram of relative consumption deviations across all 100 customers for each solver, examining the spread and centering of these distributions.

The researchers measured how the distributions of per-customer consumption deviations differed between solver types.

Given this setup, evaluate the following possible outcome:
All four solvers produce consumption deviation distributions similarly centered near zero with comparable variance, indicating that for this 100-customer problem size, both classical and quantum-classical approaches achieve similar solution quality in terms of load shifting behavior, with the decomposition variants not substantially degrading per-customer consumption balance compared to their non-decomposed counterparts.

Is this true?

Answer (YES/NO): NO